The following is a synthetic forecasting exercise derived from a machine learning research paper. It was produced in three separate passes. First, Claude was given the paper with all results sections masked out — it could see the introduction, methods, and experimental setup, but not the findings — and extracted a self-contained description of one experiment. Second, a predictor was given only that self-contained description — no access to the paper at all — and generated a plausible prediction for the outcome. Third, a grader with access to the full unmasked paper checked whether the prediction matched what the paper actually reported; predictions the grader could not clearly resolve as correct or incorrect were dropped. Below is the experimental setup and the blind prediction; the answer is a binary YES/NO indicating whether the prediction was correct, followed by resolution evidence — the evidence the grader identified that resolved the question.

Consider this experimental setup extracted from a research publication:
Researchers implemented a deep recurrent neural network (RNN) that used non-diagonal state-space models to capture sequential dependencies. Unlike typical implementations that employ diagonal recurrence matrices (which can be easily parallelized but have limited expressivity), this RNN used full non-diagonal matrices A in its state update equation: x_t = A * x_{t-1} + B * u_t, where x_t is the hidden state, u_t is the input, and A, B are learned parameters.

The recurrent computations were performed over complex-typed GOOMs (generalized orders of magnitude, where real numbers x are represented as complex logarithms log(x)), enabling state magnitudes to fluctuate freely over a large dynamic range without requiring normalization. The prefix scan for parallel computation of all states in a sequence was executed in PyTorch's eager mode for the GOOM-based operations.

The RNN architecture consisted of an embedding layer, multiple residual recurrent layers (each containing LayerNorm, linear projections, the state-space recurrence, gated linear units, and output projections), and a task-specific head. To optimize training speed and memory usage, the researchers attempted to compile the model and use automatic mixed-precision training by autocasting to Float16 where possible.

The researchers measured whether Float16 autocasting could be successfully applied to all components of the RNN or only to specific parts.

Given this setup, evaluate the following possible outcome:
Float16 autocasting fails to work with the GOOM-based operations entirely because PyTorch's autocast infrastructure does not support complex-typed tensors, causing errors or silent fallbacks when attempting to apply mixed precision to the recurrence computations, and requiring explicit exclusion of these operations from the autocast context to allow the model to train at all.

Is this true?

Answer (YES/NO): NO